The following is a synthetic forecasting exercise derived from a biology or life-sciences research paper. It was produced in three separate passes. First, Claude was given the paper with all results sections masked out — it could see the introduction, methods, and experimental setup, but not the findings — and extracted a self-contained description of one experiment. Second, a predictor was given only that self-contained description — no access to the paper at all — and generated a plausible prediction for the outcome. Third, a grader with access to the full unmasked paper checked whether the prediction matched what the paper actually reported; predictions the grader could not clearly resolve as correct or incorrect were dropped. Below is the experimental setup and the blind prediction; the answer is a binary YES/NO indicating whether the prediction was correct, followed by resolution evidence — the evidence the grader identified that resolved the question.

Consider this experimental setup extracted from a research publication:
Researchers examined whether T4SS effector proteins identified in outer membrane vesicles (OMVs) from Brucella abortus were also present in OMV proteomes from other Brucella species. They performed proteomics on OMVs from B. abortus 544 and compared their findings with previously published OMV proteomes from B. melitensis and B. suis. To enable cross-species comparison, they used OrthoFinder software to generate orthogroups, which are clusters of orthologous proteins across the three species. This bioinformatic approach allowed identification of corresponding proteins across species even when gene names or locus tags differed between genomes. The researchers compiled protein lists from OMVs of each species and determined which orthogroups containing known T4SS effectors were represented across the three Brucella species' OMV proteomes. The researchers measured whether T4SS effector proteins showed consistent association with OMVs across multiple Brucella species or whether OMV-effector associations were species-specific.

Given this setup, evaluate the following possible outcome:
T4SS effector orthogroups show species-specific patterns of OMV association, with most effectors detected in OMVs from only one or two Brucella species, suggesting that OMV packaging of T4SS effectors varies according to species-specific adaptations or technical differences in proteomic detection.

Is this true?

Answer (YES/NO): NO